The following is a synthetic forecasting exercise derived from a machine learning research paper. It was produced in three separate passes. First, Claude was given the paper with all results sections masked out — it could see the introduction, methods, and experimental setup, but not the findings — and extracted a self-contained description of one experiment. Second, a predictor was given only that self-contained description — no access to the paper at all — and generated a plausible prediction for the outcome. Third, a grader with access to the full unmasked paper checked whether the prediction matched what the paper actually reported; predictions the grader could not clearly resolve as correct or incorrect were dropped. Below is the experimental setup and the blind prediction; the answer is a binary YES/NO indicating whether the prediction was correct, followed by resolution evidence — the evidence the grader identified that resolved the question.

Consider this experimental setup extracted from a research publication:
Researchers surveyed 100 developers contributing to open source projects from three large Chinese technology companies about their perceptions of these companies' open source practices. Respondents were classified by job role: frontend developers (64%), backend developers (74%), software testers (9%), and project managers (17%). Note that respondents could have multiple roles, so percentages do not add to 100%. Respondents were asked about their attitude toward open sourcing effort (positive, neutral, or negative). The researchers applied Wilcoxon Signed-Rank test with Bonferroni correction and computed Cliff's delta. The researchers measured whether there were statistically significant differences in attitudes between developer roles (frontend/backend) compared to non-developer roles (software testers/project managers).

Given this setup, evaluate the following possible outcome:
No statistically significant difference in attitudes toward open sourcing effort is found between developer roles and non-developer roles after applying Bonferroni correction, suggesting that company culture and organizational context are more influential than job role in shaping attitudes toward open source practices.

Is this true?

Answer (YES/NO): NO